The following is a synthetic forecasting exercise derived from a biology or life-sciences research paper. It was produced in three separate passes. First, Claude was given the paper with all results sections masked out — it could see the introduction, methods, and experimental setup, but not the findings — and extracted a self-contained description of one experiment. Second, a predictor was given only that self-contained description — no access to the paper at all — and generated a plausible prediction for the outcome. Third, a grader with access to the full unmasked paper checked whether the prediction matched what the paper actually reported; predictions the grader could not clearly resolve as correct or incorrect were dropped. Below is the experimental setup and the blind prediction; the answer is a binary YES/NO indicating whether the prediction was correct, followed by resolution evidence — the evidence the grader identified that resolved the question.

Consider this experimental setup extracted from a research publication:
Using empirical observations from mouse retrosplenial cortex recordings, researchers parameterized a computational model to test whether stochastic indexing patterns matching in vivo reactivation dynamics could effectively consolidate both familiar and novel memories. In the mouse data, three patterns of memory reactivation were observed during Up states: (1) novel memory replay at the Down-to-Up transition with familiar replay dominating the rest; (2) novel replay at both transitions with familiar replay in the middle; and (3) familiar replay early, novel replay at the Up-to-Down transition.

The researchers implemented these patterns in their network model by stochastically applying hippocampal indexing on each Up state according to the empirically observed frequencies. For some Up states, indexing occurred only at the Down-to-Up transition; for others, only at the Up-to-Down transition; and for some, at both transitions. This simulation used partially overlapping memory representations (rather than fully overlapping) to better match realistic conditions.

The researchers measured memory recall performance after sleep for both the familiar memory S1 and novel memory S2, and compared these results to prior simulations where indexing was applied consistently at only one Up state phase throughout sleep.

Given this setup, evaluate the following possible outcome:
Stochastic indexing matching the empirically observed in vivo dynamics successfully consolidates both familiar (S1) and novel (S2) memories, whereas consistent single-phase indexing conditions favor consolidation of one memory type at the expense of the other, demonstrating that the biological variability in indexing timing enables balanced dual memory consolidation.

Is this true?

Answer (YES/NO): NO